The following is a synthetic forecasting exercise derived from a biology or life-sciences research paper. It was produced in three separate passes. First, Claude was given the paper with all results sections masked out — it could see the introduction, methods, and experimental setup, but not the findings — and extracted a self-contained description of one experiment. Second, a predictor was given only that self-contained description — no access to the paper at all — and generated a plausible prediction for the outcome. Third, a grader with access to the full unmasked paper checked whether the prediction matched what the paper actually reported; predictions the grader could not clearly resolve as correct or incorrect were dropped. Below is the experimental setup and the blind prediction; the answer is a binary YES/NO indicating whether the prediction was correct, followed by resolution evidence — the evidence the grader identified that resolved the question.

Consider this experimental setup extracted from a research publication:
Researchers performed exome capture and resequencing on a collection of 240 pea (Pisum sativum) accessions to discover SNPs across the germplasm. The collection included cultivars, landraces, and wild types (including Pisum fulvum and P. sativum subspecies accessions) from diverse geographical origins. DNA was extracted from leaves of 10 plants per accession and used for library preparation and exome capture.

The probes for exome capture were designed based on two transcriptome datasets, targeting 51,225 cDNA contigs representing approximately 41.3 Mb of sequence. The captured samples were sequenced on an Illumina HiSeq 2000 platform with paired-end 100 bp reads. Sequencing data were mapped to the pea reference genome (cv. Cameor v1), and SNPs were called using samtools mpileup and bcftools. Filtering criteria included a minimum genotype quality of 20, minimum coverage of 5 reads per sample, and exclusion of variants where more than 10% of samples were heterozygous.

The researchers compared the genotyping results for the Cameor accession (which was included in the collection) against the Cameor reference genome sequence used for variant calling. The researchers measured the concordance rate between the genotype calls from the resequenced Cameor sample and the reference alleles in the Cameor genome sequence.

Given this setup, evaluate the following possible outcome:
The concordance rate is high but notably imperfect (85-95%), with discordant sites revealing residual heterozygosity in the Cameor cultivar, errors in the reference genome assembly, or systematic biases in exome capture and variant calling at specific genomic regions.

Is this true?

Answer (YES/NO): NO